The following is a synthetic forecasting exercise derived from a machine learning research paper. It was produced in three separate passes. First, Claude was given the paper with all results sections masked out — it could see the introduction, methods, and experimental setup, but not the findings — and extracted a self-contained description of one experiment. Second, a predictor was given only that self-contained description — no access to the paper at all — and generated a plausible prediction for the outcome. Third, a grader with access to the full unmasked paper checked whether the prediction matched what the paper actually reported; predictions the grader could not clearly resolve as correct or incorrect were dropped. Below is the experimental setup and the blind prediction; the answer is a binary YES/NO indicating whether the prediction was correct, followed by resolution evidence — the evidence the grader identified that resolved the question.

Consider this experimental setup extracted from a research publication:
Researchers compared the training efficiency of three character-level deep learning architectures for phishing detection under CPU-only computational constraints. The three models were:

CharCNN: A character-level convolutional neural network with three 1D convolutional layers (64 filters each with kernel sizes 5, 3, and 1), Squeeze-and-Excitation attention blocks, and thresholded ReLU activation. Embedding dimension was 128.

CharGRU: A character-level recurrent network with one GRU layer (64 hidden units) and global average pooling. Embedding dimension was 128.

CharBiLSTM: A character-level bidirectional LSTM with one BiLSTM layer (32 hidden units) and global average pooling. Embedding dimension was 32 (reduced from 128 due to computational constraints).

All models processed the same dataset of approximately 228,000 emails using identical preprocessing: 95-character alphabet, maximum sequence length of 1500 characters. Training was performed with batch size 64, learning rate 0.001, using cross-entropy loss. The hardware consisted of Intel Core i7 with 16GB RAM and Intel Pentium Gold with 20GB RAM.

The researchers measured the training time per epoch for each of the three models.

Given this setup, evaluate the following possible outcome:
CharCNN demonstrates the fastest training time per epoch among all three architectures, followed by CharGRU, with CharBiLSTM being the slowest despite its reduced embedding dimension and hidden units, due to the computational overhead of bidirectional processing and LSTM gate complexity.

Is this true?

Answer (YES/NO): NO